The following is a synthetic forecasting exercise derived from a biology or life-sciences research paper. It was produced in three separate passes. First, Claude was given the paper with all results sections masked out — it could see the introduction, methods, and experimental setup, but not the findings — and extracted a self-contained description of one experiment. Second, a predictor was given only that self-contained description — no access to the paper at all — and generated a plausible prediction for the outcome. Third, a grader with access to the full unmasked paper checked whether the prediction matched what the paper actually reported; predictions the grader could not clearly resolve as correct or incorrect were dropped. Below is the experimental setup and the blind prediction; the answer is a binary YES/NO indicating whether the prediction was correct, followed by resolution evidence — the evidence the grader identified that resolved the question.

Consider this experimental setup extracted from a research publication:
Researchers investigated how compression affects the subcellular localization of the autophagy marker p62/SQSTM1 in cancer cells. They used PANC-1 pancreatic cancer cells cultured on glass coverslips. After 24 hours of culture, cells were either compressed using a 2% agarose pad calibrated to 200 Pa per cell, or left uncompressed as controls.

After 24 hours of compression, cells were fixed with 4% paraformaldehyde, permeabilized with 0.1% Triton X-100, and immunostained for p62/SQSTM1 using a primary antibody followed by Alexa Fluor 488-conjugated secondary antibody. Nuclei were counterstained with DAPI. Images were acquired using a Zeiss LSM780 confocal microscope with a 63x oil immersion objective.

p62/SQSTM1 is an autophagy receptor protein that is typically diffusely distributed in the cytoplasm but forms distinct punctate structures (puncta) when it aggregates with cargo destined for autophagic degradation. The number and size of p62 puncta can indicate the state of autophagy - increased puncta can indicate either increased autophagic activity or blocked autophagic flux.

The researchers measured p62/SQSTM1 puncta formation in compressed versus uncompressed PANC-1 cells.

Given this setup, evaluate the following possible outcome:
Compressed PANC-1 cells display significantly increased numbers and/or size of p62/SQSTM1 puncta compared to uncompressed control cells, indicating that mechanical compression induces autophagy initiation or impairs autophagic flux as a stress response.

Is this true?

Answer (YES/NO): YES